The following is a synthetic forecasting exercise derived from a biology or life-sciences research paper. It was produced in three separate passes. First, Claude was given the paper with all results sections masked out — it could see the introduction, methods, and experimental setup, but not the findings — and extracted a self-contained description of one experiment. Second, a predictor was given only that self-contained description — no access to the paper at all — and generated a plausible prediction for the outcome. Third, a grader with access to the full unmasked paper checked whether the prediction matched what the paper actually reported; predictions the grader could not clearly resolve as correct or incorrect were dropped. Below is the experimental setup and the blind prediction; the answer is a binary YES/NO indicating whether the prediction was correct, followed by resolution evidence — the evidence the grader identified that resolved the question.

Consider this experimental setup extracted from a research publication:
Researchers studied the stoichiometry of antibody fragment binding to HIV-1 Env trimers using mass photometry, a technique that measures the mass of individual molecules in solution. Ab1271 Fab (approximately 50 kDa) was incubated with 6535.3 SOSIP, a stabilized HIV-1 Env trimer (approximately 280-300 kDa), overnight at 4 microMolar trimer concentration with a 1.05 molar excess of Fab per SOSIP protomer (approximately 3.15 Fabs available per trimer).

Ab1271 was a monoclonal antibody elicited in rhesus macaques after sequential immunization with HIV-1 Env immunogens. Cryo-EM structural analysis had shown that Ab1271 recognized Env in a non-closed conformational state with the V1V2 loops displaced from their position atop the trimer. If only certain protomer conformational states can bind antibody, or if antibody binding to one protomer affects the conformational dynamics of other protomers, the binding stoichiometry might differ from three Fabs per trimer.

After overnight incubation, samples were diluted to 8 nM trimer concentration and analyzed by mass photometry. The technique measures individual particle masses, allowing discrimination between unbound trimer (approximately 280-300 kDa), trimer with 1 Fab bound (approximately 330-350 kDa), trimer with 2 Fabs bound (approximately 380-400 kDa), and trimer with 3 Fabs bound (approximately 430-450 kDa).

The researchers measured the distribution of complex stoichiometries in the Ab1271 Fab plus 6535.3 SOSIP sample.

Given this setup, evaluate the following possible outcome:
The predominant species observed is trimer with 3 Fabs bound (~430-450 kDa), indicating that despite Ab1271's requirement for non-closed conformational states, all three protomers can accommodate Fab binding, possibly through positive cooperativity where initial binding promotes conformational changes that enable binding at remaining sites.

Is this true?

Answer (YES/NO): NO